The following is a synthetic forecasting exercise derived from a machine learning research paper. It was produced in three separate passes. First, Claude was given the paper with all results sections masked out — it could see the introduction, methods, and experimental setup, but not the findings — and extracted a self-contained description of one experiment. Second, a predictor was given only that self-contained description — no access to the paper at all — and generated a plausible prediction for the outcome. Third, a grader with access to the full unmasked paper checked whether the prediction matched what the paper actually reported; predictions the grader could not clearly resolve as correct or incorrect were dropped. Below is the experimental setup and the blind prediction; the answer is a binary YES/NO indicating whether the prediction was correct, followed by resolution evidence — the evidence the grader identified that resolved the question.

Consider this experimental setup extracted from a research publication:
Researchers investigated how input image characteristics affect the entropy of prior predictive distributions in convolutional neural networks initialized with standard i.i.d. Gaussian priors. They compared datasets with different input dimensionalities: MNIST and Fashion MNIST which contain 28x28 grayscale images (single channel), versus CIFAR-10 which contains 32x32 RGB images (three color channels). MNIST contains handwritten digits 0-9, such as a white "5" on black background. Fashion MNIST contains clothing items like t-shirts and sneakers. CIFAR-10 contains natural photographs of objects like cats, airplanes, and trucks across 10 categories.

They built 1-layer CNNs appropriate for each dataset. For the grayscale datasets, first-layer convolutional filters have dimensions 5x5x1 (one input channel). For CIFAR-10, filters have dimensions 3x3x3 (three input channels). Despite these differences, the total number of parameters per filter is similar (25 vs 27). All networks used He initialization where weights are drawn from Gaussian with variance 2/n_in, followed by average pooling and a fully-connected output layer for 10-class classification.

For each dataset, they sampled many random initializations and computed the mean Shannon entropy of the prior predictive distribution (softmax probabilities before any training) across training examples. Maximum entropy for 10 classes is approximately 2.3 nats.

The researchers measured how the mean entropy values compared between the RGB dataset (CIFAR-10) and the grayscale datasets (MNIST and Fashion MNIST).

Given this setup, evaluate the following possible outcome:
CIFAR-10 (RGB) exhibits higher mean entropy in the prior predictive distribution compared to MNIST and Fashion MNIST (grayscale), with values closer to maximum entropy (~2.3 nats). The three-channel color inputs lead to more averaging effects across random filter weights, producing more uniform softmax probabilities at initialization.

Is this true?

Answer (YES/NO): NO